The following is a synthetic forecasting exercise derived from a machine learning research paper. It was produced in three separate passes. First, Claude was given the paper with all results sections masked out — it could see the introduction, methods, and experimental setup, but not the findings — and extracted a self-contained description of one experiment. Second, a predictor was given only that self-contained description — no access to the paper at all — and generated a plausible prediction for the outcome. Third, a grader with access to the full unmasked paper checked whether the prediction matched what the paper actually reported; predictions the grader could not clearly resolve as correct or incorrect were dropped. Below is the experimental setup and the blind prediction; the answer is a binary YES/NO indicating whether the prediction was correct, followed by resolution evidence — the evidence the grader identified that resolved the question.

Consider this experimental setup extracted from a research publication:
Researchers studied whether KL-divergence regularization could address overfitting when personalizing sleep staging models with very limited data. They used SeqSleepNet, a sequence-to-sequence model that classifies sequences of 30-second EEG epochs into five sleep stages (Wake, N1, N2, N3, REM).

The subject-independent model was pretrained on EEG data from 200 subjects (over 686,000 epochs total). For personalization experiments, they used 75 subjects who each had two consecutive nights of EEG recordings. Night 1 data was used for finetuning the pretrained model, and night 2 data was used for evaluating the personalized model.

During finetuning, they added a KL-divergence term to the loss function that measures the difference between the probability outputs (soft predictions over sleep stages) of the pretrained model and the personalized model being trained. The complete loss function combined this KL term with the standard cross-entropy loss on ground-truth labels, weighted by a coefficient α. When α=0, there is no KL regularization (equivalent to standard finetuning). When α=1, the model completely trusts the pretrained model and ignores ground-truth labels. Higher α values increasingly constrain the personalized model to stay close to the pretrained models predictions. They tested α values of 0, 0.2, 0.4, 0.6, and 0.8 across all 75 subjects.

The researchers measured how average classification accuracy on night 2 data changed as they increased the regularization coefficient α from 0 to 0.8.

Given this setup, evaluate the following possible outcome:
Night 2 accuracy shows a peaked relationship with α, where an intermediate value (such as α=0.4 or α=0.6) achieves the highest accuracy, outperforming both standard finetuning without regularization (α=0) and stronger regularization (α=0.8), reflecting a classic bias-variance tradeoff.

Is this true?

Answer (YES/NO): YES